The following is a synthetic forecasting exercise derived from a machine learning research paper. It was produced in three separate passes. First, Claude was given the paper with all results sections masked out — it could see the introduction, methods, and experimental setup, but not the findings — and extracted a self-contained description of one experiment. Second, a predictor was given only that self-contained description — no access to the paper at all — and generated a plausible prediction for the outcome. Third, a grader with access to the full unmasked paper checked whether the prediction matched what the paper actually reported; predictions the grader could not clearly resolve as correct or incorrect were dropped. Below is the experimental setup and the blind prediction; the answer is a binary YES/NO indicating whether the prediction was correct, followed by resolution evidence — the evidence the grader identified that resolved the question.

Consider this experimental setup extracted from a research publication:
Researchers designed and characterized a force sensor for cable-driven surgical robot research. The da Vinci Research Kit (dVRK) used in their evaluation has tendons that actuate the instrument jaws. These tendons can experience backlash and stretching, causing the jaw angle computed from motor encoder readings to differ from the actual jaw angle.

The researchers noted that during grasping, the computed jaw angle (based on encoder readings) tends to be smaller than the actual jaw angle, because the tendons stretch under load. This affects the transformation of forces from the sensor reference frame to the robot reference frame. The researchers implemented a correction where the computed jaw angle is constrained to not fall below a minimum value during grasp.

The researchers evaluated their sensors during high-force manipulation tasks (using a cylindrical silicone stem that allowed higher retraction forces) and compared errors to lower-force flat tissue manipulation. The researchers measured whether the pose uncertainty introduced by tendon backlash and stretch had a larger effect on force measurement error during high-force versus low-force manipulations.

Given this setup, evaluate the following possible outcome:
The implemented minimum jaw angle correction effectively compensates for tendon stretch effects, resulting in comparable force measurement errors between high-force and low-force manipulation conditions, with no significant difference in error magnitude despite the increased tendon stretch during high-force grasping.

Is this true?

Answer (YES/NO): NO